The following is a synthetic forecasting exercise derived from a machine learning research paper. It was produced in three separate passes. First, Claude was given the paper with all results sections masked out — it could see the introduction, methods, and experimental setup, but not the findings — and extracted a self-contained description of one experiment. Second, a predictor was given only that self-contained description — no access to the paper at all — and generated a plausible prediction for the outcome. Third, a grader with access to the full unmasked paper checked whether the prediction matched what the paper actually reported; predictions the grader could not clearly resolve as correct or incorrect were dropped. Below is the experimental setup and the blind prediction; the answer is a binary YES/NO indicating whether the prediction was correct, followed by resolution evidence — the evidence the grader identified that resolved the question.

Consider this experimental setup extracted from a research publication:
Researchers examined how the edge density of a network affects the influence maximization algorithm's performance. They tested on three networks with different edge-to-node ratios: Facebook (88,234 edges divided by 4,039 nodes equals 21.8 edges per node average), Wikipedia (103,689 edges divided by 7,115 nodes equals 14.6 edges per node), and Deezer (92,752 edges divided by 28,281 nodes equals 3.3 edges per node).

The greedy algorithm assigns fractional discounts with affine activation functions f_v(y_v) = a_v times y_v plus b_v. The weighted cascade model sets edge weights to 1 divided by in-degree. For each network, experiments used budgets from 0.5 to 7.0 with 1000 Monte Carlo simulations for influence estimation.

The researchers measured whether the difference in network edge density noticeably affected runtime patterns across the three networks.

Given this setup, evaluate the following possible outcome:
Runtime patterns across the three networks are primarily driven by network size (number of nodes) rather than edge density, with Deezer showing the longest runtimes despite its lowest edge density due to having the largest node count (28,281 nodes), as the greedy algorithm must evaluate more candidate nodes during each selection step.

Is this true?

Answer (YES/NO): NO